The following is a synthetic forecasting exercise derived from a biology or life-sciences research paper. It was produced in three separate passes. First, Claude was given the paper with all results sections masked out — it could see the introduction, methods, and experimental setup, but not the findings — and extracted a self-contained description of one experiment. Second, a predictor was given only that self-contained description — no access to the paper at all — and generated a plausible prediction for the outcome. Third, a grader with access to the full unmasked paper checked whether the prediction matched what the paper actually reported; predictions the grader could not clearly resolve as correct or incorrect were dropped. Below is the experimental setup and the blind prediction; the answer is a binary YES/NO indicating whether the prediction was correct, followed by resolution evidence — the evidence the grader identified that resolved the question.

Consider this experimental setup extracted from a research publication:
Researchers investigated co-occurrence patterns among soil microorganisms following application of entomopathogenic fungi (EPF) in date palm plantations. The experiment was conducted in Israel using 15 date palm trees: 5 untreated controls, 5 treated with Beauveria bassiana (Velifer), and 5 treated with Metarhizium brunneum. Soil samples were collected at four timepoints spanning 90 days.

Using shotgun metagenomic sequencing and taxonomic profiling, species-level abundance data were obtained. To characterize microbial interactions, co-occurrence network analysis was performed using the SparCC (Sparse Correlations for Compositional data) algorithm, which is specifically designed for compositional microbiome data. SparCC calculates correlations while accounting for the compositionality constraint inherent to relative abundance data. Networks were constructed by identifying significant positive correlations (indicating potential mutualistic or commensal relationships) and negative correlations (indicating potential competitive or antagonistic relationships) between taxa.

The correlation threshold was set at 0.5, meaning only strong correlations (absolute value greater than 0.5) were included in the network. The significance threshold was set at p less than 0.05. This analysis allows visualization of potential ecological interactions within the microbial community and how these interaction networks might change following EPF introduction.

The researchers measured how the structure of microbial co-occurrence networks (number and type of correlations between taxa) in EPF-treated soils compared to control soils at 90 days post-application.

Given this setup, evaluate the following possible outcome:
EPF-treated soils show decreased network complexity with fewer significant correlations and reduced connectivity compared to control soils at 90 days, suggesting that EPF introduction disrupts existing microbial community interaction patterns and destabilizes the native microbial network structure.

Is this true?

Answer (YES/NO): NO